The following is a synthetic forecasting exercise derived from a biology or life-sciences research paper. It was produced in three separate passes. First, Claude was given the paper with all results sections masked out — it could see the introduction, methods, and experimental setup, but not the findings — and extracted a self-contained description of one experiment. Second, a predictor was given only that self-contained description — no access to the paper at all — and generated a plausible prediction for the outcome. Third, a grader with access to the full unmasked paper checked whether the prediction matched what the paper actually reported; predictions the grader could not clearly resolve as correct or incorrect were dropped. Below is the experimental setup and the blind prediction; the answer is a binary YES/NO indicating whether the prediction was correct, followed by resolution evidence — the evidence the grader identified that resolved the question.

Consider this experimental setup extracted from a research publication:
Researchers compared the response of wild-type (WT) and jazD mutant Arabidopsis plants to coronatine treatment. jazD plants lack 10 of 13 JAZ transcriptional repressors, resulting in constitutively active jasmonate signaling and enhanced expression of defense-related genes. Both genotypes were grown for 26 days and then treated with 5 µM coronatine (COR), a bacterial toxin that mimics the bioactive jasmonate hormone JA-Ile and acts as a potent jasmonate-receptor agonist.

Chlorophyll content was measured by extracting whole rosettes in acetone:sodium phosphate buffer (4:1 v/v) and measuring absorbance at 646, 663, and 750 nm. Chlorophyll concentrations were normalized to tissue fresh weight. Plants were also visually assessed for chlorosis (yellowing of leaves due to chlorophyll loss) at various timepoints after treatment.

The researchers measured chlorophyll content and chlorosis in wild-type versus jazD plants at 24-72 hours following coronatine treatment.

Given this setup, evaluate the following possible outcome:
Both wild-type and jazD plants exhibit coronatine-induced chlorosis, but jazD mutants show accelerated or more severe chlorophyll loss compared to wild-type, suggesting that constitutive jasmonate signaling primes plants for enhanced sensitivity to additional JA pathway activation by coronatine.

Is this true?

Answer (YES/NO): NO